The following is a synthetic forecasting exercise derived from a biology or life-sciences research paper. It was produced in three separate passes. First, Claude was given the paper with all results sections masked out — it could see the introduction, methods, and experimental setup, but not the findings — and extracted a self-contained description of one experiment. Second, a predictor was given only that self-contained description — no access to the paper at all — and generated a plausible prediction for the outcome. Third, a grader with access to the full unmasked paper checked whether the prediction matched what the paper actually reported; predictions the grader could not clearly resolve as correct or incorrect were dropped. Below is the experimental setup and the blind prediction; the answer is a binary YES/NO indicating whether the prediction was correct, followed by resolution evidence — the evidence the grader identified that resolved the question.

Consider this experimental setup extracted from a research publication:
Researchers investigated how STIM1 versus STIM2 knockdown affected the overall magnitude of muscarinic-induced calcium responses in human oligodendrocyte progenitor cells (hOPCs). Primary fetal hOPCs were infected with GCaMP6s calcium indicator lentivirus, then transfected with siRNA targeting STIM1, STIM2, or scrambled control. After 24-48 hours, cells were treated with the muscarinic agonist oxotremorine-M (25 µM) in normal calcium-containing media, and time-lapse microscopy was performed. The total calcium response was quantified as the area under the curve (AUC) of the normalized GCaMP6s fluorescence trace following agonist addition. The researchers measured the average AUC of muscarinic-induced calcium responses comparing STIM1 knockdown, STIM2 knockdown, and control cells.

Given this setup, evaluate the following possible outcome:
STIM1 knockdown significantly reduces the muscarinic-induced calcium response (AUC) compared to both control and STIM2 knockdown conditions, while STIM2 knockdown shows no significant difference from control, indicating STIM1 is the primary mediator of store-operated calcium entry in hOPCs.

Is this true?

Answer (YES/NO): NO